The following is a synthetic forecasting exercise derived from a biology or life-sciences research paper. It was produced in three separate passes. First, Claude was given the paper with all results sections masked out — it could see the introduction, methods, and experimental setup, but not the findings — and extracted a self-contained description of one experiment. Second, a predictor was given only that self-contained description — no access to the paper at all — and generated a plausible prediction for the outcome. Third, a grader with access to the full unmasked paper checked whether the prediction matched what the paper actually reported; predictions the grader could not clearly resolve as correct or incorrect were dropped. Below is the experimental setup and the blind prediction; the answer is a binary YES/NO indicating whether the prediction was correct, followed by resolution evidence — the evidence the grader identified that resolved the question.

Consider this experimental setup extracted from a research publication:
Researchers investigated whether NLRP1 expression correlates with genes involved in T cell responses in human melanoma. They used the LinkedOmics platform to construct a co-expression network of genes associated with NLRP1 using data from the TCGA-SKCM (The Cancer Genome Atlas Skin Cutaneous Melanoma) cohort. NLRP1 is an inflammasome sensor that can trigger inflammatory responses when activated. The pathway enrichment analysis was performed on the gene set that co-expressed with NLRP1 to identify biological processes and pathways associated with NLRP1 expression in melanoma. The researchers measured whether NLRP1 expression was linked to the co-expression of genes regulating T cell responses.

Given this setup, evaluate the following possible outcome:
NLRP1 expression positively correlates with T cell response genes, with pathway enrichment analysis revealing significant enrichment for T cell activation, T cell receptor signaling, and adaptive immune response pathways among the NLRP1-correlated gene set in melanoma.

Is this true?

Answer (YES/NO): YES